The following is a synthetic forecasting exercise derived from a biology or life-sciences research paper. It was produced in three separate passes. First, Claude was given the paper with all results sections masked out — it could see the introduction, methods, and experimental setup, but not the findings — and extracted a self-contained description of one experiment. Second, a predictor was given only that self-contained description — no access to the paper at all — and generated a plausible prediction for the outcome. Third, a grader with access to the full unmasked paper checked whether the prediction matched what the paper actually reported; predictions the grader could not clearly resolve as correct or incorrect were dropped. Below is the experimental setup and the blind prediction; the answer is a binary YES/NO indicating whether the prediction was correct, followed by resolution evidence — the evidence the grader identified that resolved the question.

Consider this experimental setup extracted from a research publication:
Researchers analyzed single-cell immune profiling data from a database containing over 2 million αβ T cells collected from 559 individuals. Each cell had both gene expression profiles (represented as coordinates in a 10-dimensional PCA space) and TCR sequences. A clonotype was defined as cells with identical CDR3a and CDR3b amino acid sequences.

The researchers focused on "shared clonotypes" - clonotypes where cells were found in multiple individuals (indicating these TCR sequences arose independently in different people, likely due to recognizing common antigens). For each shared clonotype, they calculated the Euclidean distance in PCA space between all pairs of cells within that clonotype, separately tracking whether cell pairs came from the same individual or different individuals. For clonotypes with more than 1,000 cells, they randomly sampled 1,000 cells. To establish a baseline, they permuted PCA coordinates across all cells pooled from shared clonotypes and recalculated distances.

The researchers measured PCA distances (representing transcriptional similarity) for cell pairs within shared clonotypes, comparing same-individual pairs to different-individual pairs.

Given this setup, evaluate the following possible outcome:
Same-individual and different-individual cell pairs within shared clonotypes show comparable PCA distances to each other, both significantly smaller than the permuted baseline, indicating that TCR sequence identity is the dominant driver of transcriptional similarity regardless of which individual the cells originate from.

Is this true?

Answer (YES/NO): NO